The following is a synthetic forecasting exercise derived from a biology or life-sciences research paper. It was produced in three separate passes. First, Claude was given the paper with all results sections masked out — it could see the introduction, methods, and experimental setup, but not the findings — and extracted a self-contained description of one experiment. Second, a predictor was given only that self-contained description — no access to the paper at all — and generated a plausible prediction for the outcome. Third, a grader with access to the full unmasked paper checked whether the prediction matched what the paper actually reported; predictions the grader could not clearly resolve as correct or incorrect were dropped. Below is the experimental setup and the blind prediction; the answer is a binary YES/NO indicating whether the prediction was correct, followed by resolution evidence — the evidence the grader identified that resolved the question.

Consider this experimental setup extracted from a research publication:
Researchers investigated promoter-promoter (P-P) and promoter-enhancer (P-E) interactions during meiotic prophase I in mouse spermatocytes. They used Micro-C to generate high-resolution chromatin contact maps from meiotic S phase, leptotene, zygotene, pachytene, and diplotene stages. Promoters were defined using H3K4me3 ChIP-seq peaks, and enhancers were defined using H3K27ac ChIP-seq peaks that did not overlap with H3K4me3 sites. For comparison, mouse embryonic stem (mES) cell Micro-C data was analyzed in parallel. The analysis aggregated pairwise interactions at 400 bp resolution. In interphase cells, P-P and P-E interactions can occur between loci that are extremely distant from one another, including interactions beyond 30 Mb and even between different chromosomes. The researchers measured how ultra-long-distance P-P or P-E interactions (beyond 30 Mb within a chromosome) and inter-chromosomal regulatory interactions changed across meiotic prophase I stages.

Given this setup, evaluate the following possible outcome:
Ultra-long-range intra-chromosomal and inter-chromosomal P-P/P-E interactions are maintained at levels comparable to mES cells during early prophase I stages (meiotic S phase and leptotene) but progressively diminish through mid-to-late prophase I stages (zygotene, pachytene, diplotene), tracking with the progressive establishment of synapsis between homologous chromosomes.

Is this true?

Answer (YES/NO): NO